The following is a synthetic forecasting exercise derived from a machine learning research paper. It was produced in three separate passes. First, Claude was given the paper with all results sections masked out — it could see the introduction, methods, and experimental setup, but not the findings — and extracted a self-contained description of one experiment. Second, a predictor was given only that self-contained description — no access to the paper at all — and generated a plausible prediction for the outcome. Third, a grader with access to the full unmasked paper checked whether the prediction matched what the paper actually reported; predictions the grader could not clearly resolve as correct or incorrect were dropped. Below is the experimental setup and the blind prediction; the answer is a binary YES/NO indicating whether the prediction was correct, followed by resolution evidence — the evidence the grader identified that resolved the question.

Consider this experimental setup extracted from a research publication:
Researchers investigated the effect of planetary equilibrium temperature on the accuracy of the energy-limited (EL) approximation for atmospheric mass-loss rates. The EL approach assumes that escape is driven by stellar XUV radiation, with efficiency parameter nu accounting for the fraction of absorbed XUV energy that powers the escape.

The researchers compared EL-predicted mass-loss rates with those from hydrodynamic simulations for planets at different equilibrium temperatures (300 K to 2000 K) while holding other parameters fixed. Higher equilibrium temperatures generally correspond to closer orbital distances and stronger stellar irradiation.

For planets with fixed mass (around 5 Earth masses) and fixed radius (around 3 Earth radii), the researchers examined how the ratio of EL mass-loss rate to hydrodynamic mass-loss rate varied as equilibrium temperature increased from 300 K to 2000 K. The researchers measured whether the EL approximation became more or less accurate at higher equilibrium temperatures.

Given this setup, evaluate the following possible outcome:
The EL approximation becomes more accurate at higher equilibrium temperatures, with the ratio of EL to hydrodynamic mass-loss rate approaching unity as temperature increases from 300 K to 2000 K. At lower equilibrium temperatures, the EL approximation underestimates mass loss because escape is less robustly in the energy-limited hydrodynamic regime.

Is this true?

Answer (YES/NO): NO